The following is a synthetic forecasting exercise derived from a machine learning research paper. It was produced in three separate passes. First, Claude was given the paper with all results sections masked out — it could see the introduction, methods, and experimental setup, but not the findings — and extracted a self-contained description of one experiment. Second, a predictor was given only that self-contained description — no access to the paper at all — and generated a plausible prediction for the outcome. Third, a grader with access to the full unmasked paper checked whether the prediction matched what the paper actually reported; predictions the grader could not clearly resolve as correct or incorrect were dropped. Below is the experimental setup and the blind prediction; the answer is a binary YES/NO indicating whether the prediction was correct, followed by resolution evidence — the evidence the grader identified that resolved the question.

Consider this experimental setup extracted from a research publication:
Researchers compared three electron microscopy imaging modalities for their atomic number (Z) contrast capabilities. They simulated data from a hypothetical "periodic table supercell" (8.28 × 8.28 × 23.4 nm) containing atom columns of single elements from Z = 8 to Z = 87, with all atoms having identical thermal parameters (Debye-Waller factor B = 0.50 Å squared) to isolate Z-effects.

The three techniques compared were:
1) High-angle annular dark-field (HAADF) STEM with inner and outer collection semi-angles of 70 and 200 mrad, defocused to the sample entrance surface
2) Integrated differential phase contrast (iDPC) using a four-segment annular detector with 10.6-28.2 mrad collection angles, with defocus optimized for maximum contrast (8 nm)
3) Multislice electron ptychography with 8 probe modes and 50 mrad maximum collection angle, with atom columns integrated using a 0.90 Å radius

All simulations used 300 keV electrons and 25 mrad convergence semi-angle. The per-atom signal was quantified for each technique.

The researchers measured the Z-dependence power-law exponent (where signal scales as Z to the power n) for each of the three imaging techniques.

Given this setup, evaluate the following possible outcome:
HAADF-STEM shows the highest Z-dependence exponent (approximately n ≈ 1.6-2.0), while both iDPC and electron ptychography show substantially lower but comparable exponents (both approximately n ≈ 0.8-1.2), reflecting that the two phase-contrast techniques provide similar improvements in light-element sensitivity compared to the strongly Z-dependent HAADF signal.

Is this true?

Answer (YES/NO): NO